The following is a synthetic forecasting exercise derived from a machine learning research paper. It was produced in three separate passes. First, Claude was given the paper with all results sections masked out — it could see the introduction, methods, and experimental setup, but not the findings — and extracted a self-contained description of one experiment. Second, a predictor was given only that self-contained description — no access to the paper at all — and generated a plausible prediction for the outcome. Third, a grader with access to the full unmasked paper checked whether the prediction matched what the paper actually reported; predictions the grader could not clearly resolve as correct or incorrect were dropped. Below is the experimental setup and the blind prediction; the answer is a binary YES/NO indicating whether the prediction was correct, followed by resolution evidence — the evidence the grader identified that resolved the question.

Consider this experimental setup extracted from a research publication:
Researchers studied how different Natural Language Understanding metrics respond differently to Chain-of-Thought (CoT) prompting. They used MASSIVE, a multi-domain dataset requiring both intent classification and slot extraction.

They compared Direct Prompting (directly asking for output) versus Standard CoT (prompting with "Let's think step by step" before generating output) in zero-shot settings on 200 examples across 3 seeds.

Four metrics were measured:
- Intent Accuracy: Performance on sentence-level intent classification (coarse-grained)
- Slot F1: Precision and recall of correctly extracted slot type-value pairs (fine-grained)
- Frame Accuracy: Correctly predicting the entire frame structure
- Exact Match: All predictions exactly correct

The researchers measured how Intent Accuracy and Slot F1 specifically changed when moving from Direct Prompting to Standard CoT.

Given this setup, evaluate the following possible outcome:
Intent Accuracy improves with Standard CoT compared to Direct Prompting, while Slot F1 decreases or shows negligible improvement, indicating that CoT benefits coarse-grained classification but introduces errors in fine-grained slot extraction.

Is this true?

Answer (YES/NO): NO